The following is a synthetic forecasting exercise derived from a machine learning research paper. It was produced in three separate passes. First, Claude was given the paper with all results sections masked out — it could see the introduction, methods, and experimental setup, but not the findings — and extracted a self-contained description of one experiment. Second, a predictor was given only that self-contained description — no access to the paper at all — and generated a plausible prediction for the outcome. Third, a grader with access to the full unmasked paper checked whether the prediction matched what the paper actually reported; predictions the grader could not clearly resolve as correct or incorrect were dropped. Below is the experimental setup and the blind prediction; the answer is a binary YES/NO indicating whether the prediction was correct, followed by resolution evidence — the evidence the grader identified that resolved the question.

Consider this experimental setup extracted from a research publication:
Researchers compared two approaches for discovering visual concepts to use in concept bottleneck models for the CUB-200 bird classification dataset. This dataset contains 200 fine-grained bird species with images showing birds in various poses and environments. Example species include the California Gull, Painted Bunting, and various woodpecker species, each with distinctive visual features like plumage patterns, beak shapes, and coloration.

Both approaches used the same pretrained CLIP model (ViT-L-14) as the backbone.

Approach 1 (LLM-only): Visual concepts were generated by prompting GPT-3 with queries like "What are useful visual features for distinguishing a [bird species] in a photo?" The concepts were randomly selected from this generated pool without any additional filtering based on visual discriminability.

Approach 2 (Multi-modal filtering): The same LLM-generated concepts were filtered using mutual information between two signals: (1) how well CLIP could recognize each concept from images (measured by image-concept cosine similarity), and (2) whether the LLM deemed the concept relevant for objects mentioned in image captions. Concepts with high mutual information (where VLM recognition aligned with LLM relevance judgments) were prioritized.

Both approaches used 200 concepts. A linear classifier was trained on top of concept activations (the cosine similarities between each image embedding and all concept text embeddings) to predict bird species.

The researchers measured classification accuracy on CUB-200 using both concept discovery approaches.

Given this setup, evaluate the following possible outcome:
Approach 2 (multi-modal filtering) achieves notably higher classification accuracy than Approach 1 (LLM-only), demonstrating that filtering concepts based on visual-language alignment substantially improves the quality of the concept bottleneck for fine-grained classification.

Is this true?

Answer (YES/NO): YES